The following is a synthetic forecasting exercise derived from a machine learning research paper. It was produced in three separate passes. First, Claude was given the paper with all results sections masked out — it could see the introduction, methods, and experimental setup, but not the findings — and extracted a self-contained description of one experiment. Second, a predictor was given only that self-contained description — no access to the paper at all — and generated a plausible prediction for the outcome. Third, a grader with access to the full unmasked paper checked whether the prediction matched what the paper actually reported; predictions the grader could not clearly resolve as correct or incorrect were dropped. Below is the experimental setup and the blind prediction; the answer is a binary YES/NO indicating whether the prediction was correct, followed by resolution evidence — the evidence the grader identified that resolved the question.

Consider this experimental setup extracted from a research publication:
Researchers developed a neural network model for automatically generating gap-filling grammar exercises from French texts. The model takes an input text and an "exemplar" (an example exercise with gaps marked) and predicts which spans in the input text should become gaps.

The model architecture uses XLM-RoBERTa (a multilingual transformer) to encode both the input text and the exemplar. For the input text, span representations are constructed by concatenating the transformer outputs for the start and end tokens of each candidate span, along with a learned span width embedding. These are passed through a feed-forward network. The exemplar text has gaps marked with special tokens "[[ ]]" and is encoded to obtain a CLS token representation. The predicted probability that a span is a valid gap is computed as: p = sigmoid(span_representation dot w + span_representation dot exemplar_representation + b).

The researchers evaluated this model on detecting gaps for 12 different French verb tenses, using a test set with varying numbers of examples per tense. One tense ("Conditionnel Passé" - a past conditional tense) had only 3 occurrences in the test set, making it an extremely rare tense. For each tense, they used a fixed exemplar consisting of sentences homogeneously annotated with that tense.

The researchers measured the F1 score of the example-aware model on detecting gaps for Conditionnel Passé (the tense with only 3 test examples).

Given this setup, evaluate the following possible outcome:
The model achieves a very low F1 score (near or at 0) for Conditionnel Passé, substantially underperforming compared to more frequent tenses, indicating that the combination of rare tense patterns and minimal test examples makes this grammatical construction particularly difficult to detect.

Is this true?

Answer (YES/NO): YES